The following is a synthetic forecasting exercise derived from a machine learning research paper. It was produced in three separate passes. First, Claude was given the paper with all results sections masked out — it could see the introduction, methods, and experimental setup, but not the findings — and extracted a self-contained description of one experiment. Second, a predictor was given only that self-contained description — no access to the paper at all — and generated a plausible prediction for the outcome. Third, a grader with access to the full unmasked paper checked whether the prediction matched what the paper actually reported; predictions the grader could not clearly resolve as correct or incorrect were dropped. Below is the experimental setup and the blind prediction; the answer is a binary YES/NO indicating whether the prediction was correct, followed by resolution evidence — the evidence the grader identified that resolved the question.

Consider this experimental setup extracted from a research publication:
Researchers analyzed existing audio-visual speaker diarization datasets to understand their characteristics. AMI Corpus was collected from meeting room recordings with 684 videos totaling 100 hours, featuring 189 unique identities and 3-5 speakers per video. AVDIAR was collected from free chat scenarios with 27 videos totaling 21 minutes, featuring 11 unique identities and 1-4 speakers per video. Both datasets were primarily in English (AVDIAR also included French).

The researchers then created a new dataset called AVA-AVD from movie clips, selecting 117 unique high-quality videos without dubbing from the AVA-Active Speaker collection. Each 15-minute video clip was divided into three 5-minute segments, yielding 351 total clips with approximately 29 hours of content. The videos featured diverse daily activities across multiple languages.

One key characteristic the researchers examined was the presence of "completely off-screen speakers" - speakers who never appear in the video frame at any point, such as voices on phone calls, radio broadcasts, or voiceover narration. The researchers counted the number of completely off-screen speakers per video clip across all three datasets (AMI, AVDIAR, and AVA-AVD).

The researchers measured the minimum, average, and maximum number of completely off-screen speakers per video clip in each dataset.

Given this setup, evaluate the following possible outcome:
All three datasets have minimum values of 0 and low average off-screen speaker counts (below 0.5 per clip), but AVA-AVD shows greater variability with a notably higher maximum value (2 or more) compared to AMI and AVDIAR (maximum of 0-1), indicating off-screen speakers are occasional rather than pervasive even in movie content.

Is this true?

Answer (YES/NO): NO